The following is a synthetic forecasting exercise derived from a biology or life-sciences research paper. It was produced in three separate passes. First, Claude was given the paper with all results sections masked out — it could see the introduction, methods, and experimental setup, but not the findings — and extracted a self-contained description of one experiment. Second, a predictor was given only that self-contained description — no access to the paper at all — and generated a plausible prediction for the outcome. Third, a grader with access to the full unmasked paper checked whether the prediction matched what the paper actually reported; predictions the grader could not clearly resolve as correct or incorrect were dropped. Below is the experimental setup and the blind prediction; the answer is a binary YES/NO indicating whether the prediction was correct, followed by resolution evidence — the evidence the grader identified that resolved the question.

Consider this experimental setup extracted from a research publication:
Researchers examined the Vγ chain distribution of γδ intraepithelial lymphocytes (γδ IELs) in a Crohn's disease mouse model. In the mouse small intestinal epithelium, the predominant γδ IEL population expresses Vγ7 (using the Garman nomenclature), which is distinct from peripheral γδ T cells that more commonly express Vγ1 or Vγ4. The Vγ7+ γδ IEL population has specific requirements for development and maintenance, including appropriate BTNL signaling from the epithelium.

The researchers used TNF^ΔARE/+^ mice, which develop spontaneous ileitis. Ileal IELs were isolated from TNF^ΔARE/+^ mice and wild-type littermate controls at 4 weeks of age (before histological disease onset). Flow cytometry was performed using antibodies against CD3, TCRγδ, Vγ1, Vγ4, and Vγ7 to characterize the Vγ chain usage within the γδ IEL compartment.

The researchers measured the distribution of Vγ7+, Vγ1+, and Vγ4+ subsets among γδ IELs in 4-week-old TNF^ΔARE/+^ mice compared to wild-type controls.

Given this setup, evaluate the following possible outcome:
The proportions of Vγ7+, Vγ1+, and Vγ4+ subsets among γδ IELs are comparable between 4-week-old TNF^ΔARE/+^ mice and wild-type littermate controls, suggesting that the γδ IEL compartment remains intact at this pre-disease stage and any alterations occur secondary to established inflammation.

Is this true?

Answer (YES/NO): NO